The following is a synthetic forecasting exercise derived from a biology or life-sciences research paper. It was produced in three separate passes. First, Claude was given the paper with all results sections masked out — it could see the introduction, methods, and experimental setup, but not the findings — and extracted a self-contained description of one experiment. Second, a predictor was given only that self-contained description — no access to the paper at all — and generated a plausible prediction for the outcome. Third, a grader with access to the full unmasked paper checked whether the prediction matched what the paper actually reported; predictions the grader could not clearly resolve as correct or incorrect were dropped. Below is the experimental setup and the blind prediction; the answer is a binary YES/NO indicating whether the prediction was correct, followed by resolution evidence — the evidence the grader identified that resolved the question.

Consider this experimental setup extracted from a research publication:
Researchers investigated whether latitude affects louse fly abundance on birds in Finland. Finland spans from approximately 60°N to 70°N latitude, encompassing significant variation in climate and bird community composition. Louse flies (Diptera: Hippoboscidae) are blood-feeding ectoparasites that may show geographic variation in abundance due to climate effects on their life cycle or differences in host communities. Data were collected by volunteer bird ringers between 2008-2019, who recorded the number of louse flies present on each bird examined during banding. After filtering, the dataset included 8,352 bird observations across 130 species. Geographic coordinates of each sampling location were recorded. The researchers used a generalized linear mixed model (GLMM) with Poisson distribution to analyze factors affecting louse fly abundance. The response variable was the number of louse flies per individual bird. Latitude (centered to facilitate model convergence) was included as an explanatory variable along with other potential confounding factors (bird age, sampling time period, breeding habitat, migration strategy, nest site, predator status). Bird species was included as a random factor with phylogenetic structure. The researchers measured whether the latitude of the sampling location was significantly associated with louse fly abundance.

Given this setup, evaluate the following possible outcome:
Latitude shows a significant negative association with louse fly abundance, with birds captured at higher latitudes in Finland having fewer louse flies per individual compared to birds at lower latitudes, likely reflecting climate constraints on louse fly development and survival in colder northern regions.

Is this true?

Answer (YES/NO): NO